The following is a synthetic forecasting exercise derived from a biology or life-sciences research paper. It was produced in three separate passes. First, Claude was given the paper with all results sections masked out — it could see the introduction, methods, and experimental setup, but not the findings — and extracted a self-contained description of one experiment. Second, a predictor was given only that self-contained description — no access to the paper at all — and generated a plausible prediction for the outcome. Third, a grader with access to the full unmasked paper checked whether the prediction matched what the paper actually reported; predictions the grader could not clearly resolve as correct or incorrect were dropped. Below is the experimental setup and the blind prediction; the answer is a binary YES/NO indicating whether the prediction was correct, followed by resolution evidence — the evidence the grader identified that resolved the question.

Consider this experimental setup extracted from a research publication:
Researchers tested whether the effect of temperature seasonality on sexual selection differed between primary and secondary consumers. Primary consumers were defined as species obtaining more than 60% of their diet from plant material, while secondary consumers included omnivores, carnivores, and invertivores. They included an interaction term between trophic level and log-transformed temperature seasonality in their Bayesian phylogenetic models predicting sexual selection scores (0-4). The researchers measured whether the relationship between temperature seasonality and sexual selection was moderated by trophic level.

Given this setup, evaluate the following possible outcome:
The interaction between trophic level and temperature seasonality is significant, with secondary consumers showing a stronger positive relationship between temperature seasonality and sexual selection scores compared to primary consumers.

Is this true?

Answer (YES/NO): YES